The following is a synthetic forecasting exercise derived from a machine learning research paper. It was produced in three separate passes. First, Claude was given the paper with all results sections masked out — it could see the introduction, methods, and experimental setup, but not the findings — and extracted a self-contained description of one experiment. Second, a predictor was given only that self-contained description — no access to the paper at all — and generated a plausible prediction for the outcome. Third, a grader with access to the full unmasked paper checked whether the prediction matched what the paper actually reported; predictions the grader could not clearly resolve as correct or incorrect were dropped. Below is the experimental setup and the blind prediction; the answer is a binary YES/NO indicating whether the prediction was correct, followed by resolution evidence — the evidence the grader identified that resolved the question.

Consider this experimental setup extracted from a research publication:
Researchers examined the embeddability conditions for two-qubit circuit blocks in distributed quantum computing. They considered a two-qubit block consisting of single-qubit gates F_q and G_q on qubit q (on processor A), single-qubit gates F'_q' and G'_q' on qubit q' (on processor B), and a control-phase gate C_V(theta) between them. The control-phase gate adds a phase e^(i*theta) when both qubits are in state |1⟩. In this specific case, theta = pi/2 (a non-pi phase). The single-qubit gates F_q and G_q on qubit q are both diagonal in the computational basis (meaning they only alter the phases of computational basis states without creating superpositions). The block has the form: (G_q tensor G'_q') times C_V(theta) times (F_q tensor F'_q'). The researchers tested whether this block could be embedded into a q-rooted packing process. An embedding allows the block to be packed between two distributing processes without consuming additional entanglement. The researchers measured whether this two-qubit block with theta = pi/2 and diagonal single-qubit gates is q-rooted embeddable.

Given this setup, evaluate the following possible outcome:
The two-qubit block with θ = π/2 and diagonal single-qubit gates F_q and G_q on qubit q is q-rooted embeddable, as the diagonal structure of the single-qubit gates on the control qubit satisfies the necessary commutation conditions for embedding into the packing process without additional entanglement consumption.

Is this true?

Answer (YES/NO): YES